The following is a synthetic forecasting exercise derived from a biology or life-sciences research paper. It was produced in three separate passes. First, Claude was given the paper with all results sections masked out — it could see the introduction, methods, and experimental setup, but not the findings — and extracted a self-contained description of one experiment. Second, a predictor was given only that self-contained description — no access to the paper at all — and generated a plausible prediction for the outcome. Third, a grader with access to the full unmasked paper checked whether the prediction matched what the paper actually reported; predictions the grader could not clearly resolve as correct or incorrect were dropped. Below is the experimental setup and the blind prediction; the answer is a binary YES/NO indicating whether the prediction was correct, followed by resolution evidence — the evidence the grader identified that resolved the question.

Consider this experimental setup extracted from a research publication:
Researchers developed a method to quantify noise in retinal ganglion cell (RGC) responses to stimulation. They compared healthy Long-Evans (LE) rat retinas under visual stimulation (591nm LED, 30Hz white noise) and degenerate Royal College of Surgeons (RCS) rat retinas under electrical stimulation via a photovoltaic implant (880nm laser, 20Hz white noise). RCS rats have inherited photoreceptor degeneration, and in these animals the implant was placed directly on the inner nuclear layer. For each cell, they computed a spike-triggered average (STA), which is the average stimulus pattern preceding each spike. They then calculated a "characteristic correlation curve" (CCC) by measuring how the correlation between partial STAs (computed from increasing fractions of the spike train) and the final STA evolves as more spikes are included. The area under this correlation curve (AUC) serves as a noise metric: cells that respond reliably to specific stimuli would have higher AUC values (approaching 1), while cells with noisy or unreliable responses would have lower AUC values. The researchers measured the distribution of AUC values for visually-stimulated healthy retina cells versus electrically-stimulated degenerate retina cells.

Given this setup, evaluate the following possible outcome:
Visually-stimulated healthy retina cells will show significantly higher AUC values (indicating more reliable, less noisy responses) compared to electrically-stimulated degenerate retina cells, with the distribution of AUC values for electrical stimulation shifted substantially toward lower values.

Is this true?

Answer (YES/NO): YES